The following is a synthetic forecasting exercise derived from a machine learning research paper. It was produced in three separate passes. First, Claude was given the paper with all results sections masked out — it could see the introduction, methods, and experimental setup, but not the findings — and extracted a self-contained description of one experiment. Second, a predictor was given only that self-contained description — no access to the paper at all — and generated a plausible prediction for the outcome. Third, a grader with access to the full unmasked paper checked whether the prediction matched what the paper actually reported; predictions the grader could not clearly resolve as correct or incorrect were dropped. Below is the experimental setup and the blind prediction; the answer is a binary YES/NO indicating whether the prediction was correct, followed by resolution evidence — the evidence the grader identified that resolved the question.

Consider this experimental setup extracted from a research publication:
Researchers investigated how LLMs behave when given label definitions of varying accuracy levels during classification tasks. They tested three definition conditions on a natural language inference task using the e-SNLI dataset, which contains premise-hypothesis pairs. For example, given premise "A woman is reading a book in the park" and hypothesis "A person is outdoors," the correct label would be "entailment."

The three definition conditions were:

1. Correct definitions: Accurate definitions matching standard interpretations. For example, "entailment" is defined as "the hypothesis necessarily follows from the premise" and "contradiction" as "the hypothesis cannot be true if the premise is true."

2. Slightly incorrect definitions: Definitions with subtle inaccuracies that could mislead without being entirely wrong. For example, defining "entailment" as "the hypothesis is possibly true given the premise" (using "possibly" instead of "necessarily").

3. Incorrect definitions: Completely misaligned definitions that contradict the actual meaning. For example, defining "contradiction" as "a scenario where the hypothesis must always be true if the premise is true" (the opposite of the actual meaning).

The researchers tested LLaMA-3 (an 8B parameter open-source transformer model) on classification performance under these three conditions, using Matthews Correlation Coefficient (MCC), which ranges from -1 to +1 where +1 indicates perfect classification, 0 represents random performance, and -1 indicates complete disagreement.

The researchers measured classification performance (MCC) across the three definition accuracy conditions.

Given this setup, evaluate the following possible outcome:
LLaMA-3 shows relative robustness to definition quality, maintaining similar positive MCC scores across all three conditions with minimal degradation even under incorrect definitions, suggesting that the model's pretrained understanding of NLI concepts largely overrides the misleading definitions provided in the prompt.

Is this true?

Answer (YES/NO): NO